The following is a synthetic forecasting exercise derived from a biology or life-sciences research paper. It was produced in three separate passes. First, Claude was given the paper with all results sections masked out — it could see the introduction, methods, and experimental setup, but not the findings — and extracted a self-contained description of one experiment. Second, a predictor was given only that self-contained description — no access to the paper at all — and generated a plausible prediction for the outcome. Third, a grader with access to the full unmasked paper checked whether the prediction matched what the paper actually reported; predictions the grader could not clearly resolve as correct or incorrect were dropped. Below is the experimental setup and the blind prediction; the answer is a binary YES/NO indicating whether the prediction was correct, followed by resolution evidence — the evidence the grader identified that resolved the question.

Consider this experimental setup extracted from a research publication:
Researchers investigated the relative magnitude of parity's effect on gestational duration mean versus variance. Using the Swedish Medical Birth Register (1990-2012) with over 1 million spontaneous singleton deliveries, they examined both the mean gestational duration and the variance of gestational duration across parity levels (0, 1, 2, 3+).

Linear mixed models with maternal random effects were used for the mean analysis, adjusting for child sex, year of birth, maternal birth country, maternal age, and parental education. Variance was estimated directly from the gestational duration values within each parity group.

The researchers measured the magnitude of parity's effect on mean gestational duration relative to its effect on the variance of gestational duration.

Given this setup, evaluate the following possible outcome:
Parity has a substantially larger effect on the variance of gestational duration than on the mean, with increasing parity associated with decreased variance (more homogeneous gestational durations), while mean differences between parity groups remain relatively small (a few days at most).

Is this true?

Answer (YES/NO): YES